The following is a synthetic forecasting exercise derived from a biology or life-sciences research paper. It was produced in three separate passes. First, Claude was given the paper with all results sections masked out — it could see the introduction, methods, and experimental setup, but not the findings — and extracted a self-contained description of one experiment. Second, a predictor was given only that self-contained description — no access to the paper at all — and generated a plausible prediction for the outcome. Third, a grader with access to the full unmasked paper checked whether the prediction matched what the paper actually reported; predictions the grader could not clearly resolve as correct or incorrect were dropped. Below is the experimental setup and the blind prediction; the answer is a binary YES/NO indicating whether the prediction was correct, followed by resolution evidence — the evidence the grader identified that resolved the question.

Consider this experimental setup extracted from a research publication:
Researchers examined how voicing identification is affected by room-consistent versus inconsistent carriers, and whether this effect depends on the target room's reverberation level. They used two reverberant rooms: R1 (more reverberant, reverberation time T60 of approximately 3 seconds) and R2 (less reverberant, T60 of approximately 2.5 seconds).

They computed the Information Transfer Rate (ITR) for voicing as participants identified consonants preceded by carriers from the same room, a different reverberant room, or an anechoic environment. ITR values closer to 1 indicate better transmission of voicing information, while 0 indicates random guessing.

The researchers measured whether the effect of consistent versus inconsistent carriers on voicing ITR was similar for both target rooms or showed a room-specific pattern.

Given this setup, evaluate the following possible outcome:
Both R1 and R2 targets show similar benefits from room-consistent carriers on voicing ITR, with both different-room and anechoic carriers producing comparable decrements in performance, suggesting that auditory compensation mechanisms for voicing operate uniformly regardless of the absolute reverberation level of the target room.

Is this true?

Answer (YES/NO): NO